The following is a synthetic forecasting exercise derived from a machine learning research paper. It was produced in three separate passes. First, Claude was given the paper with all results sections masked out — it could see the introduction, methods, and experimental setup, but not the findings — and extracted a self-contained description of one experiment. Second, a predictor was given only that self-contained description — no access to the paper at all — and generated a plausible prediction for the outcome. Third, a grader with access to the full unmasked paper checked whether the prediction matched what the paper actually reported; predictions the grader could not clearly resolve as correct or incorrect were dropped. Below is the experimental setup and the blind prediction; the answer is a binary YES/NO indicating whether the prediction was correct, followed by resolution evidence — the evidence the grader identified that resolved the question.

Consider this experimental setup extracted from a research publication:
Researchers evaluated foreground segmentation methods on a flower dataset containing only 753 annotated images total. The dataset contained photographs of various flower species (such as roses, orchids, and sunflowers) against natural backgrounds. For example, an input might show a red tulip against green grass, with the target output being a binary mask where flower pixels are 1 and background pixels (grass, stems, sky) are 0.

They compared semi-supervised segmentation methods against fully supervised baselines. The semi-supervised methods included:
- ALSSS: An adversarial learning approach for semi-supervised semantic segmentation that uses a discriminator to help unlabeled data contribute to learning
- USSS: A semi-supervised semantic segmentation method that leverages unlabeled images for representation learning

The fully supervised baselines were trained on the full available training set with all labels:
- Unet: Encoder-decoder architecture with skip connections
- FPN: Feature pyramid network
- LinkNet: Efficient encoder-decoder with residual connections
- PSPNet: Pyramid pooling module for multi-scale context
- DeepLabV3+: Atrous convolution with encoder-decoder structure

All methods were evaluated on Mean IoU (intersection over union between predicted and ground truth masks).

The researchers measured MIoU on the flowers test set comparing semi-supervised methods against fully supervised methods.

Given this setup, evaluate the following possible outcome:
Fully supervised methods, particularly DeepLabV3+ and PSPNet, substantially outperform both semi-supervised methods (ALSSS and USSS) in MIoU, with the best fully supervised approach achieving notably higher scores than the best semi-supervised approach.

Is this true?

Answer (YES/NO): NO